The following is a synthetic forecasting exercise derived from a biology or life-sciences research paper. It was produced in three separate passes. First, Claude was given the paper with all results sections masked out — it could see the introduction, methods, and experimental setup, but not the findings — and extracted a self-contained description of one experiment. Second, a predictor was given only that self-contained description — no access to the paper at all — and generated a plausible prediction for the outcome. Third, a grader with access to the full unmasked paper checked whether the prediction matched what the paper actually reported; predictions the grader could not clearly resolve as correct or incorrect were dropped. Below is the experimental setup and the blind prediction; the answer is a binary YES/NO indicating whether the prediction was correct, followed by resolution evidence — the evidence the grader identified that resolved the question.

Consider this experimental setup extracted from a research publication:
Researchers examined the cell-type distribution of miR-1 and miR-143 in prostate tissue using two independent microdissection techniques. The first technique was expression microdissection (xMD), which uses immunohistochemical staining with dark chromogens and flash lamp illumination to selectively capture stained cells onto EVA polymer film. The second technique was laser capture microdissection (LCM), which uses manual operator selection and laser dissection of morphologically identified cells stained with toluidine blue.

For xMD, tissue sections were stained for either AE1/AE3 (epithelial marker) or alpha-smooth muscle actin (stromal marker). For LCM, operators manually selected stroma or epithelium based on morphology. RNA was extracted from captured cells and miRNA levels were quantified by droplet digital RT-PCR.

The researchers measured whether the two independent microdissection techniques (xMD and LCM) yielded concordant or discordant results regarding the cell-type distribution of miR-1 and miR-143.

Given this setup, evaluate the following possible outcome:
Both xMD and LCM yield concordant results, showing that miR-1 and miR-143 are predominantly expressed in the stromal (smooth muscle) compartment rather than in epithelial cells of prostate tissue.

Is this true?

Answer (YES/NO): NO